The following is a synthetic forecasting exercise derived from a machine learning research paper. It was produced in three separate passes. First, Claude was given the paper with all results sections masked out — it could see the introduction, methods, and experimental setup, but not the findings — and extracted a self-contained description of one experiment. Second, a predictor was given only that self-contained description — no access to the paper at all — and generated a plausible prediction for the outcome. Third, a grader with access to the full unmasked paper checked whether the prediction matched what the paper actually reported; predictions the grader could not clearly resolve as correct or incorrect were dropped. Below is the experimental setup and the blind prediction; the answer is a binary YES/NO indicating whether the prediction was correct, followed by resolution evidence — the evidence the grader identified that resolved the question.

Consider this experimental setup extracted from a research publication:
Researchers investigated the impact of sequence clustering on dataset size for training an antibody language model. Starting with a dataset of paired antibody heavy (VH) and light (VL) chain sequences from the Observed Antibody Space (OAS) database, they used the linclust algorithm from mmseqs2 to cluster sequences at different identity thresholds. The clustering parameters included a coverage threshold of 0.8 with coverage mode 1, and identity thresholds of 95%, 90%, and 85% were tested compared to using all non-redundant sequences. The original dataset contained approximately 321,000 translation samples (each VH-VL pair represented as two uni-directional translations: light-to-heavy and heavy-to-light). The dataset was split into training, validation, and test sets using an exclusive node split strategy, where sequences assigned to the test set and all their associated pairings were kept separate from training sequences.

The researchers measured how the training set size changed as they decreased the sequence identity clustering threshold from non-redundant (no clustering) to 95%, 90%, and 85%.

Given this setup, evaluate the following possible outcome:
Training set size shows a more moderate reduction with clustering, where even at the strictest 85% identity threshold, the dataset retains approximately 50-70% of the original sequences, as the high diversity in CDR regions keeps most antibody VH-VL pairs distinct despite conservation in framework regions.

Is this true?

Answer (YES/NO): NO